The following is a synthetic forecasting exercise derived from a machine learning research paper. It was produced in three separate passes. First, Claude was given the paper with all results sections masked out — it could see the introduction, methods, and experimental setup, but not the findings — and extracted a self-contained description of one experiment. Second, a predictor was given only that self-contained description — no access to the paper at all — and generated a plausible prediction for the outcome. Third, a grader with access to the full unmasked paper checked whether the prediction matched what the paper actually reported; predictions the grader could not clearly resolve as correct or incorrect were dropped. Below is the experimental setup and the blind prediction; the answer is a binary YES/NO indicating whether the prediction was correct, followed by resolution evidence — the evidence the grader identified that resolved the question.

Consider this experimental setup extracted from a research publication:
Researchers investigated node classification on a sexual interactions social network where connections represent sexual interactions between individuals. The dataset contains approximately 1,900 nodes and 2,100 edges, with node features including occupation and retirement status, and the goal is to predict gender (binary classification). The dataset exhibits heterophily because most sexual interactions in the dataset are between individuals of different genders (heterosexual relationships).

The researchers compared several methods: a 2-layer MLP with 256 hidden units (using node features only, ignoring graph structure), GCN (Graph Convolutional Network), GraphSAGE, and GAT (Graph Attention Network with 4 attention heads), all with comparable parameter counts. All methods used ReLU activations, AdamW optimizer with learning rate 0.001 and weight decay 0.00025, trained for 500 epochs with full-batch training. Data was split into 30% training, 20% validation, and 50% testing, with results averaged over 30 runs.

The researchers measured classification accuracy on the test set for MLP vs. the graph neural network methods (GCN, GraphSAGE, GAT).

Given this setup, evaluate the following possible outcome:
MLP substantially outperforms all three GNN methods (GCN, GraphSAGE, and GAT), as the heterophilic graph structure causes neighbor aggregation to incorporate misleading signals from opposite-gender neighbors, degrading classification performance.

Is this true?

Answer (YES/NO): NO